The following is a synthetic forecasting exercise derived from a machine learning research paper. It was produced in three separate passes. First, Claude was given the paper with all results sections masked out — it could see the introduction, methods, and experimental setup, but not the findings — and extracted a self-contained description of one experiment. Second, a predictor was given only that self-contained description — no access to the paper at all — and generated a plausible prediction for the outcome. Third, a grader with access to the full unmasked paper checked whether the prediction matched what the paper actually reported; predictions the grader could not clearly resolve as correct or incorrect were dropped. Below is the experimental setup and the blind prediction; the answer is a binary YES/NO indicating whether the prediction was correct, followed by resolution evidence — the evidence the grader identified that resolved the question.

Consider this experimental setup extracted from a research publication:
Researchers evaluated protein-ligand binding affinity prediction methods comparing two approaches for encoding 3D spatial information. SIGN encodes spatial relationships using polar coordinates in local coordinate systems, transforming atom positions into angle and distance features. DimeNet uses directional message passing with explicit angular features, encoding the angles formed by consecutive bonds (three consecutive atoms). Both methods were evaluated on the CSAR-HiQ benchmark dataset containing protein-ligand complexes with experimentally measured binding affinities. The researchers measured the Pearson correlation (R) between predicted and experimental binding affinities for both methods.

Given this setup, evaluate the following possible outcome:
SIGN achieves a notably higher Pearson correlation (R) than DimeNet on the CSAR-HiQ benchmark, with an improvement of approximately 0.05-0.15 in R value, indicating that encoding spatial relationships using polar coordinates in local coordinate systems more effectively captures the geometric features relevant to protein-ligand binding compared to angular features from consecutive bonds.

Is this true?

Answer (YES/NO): NO